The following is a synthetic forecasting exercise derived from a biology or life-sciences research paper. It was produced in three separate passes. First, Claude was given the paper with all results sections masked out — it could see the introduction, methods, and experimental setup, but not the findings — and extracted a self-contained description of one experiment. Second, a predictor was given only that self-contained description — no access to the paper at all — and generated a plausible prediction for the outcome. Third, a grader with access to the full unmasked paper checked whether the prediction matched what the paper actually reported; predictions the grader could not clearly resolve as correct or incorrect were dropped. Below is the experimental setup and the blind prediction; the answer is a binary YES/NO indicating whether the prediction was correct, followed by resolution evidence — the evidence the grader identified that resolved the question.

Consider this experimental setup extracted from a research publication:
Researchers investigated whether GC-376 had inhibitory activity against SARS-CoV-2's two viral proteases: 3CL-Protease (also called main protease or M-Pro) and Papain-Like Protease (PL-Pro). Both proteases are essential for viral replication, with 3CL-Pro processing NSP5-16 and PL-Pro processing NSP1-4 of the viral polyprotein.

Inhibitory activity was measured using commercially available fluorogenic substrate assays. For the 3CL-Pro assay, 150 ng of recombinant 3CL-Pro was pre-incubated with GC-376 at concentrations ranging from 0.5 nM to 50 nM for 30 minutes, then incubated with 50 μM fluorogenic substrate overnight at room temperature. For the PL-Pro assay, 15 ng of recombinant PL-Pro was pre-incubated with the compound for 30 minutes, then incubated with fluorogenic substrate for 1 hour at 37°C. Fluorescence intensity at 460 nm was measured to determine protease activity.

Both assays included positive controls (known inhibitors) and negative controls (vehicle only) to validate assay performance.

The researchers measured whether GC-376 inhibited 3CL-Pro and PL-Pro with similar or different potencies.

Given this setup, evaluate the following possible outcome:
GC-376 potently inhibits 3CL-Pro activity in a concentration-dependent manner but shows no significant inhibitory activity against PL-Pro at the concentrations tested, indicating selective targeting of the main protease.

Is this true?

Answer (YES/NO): YES